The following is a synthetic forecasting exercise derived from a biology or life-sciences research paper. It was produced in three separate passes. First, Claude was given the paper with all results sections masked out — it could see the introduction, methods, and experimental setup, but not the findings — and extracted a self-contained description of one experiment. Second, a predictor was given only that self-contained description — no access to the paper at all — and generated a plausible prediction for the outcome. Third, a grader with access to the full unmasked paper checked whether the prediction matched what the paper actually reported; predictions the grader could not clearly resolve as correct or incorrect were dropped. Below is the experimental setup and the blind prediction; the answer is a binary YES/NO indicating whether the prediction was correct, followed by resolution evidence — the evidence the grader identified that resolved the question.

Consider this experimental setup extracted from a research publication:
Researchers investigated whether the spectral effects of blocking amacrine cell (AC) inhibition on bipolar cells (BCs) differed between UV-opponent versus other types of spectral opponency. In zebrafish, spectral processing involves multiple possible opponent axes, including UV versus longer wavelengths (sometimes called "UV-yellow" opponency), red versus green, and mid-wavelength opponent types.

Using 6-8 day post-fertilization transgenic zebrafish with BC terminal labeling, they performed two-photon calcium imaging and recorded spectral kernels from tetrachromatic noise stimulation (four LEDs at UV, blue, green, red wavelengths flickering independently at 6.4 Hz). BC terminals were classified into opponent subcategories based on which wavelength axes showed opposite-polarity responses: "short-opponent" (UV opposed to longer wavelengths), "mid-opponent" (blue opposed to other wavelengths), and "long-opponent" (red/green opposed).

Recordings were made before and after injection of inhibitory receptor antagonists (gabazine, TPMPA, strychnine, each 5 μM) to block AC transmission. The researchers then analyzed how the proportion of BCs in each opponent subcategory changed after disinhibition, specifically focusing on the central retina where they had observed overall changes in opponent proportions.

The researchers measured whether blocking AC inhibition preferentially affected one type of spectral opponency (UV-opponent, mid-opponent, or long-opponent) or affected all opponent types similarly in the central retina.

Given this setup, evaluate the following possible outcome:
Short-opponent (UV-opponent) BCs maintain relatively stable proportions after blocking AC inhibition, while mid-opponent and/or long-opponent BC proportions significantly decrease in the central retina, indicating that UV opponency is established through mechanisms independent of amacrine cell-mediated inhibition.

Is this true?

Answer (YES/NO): NO